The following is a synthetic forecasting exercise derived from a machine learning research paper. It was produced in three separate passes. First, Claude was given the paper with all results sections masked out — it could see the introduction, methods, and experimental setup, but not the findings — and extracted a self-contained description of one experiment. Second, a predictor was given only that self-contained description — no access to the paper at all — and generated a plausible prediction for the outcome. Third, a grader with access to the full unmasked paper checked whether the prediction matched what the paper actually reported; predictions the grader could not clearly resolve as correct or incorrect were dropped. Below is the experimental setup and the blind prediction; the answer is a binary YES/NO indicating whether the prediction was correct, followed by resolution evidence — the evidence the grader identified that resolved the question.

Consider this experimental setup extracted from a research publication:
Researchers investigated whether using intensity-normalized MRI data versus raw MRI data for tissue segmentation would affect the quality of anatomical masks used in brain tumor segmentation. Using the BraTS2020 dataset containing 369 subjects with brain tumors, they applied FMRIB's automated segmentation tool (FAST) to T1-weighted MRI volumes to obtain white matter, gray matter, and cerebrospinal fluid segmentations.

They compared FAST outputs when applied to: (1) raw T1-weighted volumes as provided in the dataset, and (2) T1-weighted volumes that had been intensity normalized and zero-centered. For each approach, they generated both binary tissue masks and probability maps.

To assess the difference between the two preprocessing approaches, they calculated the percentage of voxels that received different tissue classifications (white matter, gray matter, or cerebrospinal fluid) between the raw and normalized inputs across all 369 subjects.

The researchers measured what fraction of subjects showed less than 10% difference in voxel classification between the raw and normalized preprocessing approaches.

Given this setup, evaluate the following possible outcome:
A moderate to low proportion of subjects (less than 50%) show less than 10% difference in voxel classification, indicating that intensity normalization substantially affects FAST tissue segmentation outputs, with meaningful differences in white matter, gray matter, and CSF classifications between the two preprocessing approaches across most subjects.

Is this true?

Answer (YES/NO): NO